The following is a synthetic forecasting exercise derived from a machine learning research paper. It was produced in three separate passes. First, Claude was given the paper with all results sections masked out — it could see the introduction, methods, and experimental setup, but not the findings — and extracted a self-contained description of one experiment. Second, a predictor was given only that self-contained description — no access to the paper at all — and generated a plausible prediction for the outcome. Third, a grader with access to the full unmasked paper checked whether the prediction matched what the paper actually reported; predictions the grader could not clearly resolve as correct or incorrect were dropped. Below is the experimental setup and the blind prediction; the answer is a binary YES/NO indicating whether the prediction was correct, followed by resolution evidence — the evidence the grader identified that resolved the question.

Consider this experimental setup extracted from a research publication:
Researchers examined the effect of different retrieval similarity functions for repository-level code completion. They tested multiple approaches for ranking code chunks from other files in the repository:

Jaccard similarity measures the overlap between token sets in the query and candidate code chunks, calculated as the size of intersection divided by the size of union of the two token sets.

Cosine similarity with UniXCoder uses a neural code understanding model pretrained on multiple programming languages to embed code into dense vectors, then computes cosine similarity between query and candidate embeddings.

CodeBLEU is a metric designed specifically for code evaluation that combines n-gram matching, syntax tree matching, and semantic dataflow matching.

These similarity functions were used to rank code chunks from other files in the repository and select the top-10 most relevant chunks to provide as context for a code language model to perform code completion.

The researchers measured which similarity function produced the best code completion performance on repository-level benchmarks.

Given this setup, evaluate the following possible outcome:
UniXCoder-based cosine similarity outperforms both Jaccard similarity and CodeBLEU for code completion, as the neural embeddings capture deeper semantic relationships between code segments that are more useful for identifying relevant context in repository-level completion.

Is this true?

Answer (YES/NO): NO